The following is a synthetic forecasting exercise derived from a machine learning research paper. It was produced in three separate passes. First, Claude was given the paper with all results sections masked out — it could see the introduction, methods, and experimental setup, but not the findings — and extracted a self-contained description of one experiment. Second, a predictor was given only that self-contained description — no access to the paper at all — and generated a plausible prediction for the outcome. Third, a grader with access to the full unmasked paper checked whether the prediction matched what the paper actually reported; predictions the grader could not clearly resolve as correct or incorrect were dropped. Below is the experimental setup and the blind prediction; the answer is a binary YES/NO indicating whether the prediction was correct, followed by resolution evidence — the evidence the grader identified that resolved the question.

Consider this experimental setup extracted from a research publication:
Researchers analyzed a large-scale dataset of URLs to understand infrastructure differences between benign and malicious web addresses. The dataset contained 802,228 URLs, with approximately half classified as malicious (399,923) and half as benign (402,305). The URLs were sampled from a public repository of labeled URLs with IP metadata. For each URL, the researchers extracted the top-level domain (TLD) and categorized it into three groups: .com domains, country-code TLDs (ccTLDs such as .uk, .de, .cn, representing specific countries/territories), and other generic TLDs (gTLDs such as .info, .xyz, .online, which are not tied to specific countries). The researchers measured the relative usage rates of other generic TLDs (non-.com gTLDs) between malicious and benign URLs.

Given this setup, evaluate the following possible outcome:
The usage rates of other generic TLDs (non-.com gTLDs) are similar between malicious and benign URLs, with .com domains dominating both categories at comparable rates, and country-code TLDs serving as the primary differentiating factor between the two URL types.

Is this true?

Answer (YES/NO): NO